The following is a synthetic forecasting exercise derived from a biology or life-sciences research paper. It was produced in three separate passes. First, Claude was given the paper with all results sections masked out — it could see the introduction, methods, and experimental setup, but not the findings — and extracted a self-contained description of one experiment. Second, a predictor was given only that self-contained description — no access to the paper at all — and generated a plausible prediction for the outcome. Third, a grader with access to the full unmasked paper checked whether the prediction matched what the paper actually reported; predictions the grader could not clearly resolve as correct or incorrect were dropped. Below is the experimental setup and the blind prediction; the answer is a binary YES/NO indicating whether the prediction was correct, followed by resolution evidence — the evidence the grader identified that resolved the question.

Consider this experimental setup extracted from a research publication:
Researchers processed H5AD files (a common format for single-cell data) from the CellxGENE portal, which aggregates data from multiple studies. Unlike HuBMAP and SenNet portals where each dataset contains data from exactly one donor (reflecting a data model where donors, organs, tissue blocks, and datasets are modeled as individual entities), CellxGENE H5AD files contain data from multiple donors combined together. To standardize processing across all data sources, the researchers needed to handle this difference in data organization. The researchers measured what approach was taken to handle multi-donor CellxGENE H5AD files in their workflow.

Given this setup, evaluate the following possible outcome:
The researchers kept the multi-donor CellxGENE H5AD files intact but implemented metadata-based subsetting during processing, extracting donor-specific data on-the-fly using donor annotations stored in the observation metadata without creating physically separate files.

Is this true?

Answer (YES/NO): NO